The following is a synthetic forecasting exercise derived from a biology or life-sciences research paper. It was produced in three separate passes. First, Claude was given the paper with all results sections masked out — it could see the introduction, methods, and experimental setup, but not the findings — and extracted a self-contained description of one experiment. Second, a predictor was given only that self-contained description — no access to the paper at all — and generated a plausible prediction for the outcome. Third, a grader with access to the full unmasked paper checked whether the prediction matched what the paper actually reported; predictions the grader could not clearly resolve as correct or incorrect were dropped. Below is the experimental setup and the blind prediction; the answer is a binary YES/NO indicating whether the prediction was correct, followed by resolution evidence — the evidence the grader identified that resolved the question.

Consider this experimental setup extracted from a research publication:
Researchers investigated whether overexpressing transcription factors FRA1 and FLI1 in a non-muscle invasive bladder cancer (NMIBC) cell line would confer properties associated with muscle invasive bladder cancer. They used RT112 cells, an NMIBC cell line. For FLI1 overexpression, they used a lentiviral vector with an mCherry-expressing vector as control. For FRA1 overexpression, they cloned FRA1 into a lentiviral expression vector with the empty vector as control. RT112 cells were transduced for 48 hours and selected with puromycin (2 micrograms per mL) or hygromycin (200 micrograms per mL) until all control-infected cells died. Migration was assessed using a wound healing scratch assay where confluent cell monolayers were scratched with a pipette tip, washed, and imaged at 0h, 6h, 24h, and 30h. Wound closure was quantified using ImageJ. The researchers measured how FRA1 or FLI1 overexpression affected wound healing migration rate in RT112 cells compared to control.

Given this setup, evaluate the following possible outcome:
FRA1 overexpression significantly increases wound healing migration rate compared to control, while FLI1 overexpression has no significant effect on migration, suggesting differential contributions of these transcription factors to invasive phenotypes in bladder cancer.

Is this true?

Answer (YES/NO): YES